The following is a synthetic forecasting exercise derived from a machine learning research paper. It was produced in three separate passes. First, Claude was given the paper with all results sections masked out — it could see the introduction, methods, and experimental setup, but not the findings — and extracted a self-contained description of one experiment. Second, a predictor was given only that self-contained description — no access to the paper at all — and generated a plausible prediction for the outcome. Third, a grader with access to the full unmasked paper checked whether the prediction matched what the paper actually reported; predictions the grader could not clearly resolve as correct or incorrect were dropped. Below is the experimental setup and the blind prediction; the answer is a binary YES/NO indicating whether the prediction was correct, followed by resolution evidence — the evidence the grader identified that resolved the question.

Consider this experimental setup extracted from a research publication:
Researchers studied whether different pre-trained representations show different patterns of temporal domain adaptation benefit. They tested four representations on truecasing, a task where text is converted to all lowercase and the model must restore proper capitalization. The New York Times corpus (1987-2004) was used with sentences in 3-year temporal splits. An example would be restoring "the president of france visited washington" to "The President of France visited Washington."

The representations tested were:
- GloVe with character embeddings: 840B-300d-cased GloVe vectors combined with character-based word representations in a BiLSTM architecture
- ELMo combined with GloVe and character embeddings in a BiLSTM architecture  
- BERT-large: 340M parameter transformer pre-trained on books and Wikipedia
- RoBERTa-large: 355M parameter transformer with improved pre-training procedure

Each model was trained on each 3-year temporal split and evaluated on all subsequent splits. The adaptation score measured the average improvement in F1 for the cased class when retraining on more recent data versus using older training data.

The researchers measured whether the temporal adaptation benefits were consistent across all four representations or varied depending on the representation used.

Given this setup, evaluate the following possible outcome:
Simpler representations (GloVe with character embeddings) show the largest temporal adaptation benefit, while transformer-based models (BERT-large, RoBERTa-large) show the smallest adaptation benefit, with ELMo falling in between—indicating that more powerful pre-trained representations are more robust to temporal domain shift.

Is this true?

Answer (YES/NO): NO